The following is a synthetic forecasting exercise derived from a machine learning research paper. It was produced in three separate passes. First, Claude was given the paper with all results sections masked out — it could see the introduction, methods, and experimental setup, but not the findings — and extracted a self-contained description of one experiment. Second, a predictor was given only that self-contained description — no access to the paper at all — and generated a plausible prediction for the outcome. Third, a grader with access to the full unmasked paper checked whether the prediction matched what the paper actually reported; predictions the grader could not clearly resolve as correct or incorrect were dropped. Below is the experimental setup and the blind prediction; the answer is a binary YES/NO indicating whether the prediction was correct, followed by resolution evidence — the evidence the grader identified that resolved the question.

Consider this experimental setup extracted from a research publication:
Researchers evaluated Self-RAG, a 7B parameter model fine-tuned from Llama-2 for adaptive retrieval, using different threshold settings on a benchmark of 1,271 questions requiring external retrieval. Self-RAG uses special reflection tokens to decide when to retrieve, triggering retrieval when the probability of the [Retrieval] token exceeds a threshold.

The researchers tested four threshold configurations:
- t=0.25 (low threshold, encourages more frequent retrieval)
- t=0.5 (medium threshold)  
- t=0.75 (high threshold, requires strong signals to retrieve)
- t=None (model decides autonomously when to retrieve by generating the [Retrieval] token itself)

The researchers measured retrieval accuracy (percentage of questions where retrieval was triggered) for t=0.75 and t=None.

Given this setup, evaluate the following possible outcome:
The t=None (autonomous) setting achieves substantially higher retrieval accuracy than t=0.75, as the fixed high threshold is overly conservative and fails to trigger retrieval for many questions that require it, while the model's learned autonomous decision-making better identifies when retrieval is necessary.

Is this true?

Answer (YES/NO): NO